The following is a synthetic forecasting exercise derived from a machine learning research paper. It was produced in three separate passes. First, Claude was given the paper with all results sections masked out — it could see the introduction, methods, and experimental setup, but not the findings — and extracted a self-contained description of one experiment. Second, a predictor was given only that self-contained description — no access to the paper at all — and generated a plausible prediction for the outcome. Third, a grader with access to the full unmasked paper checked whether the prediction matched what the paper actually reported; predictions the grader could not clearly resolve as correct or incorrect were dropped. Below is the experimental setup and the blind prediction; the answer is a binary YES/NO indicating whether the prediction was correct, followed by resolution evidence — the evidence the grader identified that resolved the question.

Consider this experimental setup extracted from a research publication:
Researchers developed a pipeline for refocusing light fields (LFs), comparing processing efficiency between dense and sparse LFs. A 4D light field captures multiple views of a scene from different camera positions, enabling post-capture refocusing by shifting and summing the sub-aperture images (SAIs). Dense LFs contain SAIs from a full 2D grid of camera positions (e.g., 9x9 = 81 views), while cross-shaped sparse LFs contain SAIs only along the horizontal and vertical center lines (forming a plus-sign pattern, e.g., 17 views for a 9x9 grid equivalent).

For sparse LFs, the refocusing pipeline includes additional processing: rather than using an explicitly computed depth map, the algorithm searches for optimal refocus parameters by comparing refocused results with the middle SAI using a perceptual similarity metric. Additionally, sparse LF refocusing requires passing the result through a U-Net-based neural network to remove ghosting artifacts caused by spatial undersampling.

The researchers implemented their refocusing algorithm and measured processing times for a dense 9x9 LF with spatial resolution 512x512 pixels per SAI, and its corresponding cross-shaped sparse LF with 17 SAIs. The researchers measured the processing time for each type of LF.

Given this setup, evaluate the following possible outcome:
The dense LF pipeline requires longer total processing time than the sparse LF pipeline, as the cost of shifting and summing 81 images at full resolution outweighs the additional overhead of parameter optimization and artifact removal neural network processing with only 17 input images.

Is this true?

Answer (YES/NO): YES